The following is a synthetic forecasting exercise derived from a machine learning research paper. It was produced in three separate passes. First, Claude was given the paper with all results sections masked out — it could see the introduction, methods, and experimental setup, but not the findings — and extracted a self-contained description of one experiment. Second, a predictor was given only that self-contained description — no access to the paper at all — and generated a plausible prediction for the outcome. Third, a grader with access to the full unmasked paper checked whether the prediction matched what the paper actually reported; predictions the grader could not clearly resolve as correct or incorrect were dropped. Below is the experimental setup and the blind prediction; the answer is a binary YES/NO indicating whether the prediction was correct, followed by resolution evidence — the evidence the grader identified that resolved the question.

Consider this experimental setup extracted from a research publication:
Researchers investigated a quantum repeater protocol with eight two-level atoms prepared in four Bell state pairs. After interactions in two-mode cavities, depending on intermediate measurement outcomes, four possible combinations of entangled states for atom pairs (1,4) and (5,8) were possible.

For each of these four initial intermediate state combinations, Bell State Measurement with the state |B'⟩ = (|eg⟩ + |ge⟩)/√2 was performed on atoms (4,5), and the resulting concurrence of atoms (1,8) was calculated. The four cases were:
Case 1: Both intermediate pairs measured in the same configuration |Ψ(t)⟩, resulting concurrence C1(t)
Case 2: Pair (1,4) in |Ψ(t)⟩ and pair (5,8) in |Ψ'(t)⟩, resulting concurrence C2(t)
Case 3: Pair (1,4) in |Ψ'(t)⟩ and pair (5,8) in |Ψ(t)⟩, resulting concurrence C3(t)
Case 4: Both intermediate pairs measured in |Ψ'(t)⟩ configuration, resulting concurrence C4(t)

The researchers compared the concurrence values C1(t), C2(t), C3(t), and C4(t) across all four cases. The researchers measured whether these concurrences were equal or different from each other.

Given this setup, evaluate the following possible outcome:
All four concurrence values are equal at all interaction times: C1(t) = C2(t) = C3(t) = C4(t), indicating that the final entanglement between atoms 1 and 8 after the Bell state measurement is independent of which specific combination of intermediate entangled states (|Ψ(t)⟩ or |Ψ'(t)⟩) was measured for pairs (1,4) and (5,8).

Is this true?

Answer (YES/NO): YES